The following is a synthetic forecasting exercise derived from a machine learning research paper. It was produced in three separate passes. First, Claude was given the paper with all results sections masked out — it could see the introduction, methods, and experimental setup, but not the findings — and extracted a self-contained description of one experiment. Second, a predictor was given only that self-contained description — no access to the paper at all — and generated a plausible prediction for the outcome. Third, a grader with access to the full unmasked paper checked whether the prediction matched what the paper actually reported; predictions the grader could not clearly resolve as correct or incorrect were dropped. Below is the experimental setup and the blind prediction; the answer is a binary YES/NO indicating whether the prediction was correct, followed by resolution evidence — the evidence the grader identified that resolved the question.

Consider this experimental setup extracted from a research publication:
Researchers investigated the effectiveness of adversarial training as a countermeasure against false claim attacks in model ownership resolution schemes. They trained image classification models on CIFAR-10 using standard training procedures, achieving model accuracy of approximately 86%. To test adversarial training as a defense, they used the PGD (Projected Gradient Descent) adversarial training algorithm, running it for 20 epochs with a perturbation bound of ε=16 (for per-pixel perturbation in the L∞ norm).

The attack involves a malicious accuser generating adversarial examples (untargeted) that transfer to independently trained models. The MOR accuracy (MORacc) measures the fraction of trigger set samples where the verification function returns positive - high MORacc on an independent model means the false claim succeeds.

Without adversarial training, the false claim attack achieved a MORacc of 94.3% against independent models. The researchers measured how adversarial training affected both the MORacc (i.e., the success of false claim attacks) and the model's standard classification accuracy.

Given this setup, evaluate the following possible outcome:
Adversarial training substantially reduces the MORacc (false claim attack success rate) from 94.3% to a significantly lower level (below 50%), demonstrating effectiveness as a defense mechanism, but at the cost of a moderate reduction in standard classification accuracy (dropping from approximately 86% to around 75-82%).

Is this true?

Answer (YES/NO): NO